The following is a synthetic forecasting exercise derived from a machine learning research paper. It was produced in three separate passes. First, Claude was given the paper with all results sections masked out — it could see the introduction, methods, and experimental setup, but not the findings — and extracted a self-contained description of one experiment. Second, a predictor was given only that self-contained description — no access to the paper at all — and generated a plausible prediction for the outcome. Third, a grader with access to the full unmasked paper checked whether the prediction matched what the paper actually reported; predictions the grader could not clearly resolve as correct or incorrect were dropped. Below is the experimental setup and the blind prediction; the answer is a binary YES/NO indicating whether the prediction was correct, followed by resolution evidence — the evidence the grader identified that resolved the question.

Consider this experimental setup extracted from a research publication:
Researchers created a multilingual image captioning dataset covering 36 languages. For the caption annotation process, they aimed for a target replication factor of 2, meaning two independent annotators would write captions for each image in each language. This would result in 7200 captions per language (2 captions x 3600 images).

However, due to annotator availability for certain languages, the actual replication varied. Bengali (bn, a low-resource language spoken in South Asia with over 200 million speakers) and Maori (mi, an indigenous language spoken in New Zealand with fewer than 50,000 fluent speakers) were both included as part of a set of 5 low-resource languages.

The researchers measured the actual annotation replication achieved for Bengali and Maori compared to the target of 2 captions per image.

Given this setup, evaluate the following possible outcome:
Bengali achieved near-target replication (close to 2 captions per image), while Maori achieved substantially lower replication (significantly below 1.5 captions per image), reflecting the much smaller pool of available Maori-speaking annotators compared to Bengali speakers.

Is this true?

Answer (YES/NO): NO